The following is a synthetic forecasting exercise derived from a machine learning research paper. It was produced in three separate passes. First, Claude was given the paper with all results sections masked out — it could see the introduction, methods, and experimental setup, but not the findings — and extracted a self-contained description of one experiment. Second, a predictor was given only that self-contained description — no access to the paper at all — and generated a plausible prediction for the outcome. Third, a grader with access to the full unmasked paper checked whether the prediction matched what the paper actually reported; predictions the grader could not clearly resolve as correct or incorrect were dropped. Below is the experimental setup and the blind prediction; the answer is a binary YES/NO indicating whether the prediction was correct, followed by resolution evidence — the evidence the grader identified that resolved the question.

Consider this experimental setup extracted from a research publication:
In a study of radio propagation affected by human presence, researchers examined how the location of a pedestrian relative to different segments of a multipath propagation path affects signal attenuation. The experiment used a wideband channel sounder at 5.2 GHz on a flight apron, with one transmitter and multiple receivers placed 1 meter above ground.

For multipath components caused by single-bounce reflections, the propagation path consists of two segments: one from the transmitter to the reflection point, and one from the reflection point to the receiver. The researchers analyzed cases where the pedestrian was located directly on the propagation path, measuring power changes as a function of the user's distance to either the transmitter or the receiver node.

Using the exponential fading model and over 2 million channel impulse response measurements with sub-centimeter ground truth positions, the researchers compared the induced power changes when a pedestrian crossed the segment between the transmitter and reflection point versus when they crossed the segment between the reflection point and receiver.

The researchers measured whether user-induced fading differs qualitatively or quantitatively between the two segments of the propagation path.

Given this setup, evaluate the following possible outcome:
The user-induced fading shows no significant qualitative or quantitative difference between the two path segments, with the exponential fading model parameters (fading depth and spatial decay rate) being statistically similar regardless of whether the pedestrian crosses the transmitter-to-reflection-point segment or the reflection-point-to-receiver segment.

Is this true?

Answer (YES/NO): YES